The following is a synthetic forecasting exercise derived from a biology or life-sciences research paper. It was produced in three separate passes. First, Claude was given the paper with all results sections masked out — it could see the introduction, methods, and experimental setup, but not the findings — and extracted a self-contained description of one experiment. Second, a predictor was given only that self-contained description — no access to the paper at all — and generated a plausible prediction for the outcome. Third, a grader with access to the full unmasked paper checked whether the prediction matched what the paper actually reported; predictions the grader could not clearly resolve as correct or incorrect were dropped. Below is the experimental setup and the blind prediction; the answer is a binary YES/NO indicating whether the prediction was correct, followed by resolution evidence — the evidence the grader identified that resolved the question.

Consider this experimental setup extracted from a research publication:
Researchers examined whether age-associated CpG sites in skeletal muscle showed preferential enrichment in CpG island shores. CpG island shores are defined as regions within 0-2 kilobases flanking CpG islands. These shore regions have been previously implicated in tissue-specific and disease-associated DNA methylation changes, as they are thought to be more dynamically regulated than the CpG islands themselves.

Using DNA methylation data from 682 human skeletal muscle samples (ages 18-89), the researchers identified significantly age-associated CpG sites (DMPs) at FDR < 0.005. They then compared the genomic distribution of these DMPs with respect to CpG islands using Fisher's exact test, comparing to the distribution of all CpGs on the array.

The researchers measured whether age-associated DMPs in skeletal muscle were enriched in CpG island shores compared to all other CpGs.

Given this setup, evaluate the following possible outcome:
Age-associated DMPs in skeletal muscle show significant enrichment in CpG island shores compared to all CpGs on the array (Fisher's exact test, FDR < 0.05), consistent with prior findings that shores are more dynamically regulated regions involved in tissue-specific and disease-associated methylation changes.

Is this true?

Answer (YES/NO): NO